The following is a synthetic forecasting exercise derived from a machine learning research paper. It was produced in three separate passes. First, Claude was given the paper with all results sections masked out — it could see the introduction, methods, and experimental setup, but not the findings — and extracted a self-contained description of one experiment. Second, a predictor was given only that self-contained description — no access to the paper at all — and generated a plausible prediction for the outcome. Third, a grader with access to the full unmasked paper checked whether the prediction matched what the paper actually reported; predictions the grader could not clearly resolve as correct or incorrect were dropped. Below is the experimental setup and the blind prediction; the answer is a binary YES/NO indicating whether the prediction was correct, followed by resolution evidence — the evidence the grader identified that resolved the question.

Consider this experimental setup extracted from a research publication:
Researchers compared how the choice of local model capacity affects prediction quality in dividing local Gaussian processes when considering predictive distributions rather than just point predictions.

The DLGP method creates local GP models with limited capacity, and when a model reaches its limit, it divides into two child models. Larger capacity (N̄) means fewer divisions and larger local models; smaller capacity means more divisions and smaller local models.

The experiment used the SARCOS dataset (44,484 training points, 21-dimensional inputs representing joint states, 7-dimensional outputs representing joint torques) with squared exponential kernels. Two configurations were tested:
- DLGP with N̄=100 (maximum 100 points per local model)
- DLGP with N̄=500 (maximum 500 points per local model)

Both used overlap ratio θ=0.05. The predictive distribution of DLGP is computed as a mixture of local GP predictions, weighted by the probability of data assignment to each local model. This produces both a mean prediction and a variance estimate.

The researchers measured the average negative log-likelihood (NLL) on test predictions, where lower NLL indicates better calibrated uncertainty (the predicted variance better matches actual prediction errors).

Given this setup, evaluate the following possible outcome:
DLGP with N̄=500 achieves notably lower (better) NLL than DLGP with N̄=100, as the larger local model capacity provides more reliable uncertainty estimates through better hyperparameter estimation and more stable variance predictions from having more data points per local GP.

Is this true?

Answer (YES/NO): NO